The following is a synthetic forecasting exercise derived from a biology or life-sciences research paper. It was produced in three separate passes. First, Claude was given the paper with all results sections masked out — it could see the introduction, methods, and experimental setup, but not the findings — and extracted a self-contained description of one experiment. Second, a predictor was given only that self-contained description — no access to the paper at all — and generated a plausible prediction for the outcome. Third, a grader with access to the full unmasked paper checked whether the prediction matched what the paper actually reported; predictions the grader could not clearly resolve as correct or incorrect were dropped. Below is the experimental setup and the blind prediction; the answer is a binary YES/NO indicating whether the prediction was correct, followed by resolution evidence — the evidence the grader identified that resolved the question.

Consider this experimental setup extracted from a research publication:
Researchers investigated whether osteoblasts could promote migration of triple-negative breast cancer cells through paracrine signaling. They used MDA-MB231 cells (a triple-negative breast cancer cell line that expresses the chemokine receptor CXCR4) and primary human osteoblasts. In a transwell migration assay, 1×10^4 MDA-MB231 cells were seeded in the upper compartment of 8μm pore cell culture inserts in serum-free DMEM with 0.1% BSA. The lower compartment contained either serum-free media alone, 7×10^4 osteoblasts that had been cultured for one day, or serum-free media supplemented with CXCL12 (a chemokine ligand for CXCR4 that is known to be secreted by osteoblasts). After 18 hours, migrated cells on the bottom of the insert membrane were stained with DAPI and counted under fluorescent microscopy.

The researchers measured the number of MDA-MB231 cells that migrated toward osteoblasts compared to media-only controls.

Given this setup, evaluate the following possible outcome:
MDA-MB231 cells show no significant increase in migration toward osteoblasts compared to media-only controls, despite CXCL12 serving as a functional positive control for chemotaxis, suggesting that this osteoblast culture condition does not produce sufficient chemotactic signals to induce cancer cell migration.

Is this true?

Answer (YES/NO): NO